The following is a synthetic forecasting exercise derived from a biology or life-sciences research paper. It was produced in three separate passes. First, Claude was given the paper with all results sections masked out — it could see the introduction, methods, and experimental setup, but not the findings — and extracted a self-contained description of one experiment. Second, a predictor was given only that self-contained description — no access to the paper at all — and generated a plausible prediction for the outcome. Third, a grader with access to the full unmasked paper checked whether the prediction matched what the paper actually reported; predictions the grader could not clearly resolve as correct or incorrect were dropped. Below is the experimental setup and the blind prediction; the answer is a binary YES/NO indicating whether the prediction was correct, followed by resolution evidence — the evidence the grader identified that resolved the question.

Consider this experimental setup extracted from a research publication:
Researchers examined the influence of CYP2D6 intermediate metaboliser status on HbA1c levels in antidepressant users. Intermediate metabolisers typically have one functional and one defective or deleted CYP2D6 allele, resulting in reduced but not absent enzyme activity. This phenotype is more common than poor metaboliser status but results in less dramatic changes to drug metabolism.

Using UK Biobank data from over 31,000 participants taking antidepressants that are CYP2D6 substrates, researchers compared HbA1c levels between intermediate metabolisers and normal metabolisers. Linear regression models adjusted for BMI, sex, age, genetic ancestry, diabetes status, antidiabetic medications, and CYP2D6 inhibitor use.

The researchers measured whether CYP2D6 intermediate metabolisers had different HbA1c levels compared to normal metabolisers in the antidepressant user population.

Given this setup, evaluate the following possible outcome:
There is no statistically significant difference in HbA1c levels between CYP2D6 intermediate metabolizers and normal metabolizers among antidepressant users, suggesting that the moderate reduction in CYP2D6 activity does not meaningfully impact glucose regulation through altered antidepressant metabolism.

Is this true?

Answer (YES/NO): NO